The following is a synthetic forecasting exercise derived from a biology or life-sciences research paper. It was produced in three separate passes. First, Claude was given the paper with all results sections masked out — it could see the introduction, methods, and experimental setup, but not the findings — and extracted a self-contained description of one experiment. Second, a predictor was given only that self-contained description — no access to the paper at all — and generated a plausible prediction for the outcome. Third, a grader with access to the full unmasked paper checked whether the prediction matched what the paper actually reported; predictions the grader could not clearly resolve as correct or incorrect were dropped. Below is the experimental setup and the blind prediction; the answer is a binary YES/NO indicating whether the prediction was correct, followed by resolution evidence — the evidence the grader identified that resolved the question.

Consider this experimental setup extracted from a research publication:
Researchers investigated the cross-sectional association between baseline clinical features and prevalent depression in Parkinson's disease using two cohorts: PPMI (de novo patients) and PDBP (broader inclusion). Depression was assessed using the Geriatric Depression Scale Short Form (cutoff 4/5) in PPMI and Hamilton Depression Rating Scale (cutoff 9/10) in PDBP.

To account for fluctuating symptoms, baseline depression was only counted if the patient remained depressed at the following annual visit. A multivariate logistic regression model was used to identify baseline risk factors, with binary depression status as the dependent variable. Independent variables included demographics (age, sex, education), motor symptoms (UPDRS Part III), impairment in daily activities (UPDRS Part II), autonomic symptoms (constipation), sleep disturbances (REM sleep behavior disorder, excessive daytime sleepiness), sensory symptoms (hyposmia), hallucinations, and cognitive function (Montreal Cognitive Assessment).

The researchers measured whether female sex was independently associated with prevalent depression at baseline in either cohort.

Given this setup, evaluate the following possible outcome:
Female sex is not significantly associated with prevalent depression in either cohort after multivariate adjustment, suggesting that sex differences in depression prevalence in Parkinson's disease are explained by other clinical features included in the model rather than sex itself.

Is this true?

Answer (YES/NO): YES